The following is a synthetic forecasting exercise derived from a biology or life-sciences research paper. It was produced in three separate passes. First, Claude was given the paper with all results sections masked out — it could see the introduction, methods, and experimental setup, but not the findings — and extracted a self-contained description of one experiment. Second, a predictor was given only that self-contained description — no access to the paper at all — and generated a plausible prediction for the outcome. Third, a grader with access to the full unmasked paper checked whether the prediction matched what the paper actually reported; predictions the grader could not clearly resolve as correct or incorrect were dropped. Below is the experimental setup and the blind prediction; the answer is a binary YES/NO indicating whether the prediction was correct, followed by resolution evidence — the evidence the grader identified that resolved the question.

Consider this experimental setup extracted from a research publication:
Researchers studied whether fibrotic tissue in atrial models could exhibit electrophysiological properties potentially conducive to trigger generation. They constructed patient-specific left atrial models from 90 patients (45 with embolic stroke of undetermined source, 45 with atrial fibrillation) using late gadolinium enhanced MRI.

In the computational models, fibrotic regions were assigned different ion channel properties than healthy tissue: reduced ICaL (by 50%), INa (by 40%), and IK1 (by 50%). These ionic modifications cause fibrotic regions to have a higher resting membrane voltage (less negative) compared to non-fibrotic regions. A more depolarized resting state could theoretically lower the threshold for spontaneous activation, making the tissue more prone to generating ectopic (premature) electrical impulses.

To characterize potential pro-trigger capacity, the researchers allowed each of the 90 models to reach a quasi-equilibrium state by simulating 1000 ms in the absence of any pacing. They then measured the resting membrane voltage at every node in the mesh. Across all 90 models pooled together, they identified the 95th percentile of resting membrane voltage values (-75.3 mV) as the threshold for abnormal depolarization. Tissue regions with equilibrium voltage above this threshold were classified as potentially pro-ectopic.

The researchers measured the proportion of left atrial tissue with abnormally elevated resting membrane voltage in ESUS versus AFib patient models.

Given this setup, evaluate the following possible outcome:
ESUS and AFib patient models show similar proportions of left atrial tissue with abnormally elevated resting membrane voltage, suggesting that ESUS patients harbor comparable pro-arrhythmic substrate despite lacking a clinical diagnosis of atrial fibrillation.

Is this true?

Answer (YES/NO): YES